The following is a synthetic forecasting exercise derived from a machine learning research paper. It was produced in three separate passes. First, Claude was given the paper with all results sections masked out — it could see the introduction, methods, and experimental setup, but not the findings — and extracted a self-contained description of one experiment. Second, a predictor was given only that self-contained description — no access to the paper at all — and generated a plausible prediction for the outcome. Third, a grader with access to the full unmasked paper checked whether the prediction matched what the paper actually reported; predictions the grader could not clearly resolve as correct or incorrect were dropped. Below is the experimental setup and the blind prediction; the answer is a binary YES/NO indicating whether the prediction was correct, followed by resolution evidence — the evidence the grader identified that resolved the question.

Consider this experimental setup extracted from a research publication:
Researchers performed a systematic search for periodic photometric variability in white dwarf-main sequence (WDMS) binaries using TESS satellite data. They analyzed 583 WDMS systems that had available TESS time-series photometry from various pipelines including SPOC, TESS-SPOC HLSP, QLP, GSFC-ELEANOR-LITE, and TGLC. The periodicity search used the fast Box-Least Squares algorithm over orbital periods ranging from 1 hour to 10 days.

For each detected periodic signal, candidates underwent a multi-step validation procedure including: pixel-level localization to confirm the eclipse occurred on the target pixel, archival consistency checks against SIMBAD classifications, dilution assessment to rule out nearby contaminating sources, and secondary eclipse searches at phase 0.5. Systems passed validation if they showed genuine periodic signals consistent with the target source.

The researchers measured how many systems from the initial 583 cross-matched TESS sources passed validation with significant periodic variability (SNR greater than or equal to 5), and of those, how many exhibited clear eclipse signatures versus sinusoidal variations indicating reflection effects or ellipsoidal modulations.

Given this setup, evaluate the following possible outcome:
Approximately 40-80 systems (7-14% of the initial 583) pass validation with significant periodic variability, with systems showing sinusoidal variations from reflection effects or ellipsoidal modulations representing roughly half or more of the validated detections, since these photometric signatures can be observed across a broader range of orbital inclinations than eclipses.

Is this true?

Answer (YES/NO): NO